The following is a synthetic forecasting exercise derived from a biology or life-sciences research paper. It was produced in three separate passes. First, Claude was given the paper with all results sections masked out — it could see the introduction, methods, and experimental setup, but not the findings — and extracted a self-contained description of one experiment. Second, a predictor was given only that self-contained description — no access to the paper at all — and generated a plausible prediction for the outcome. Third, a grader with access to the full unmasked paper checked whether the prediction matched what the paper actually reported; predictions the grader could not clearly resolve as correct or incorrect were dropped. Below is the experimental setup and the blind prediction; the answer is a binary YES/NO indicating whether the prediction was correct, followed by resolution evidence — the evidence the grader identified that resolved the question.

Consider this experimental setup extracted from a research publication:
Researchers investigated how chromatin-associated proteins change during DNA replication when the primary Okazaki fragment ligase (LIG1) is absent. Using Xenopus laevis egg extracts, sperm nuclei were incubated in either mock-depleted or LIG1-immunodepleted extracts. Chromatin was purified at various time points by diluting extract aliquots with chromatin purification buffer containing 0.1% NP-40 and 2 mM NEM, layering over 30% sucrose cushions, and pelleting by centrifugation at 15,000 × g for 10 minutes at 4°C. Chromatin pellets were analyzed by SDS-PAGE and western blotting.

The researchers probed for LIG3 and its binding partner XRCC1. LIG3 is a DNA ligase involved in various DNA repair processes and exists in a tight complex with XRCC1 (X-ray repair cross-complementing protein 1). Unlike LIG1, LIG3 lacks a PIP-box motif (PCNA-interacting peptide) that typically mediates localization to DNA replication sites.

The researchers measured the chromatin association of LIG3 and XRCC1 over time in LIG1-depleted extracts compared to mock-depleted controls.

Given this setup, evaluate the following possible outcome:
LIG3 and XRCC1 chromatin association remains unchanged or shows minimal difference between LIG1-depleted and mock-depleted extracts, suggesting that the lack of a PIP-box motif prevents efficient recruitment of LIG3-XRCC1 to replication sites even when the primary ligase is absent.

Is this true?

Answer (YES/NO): NO